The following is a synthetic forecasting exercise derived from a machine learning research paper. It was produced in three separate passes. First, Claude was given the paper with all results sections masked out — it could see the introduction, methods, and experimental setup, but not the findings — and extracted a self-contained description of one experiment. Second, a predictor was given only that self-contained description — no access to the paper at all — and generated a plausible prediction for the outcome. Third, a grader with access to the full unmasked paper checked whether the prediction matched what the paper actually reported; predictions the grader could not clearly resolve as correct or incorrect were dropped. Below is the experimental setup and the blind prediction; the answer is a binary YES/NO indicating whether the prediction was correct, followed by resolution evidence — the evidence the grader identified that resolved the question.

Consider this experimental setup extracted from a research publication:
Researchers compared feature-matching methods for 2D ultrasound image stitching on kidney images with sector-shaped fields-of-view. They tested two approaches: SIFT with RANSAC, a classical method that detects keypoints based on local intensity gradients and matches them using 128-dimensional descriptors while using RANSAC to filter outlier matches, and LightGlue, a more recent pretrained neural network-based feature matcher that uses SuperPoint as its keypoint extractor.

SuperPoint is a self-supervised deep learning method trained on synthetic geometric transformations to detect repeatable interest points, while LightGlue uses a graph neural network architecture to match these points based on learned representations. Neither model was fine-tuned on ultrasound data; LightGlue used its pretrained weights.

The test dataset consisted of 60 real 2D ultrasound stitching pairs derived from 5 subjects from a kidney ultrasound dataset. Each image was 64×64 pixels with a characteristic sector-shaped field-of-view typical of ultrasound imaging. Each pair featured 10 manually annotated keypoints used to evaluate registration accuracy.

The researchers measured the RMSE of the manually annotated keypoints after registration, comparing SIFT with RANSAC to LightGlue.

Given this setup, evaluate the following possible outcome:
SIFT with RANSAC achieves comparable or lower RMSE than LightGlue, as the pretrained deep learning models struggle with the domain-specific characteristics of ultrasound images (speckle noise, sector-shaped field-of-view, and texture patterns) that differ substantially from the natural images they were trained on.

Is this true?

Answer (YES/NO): YES